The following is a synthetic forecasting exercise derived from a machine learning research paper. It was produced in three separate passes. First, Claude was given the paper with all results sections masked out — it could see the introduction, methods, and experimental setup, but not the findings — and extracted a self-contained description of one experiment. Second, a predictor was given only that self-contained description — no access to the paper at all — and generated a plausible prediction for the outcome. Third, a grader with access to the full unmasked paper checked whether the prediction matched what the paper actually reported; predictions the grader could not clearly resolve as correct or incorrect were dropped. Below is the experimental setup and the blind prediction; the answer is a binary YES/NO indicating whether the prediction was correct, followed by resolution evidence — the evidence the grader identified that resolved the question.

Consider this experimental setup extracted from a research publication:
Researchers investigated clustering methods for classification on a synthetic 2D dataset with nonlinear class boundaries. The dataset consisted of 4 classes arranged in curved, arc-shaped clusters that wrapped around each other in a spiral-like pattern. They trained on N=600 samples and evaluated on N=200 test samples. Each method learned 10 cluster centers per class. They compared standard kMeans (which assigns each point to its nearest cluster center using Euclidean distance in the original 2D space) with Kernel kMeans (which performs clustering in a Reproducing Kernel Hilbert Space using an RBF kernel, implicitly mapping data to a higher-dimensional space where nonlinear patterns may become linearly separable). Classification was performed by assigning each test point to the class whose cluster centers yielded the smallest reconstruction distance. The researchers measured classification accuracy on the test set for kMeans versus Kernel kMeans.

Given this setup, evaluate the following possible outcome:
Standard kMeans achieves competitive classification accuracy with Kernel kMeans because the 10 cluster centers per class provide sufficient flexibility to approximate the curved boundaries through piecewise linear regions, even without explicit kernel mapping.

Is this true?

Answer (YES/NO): YES